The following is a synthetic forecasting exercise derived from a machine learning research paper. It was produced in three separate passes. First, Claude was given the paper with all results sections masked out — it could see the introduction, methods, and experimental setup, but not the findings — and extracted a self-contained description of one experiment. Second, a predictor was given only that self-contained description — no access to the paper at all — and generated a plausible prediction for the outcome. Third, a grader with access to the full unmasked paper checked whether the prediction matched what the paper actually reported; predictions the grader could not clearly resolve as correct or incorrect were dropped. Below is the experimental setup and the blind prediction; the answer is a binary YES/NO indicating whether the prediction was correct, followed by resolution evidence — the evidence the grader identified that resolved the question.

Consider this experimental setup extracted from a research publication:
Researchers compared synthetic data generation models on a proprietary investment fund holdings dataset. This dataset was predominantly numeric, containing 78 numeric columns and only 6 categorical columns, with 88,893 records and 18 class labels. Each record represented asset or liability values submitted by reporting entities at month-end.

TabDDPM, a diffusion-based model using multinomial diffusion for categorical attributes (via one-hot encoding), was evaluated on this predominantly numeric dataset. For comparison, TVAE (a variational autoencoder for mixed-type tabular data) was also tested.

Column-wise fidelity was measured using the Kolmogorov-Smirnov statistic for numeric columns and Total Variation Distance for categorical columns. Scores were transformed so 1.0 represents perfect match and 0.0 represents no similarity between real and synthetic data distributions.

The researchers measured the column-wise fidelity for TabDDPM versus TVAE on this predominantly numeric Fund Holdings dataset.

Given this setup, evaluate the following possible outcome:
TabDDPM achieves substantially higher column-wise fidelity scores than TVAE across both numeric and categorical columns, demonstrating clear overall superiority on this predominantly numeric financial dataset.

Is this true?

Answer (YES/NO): NO